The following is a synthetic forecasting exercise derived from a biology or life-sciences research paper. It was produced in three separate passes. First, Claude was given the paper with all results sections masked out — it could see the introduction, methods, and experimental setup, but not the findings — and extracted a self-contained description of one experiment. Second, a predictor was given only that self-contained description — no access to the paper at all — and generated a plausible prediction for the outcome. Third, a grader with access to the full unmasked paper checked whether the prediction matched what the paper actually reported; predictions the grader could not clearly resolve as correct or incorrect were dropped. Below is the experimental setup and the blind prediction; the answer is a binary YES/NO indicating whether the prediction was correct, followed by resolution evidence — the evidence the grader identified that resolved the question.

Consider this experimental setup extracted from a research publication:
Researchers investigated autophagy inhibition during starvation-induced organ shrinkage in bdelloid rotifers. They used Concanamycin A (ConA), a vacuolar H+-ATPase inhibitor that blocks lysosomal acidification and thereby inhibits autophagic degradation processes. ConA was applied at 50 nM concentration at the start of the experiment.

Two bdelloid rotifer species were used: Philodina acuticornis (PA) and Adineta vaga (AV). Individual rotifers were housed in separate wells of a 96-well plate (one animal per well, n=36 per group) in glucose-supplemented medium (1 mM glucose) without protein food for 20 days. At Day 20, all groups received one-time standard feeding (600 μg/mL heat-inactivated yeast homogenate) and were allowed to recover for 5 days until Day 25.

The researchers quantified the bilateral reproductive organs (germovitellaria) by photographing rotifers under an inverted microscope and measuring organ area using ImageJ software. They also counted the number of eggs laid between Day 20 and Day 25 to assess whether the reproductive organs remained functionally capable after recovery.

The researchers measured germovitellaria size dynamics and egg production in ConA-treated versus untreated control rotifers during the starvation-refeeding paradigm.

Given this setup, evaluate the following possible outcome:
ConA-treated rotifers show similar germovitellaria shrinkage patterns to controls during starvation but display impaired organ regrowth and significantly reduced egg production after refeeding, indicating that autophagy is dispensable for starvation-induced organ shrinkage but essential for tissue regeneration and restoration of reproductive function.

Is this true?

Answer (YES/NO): NO